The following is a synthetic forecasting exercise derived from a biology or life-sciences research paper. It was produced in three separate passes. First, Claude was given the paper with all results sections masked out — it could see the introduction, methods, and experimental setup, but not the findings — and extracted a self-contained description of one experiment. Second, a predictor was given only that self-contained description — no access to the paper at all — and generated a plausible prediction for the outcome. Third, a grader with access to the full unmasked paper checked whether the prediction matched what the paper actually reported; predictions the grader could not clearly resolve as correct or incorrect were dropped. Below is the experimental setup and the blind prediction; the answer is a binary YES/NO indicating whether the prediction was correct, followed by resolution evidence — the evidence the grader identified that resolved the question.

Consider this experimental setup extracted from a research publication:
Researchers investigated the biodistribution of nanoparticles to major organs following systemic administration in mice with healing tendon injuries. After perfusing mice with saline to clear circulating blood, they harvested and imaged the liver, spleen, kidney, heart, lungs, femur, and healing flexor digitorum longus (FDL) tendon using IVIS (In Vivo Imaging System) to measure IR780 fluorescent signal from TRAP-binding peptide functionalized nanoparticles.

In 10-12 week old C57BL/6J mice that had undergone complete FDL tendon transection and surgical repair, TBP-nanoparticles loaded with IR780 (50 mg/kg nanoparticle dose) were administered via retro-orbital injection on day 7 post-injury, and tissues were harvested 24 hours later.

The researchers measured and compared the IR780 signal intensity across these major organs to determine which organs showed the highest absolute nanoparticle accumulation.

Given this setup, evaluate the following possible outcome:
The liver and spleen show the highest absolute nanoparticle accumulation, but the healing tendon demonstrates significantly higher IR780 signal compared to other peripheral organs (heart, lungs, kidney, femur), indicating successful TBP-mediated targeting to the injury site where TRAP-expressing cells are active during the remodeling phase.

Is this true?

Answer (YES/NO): NO